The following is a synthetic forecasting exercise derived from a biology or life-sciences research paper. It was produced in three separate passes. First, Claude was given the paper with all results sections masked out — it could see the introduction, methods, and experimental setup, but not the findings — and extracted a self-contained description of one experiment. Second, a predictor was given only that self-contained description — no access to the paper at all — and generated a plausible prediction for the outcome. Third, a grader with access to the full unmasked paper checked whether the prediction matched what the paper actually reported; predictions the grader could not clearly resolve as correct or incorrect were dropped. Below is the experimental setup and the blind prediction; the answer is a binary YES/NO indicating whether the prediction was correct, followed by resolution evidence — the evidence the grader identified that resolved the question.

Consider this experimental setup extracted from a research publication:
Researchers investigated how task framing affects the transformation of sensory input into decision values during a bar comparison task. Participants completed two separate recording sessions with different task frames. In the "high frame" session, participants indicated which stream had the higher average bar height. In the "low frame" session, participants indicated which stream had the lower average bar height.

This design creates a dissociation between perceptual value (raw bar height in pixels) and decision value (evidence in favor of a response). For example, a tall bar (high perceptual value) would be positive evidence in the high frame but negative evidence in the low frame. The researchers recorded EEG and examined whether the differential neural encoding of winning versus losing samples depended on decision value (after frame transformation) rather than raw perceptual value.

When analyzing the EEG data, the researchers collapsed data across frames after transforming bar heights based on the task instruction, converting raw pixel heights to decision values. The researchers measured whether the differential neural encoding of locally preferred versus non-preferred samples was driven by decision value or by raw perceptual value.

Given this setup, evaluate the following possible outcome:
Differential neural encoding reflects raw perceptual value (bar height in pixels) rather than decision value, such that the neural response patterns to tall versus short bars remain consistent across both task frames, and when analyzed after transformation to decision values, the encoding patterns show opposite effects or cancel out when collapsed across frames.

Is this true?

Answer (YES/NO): NO